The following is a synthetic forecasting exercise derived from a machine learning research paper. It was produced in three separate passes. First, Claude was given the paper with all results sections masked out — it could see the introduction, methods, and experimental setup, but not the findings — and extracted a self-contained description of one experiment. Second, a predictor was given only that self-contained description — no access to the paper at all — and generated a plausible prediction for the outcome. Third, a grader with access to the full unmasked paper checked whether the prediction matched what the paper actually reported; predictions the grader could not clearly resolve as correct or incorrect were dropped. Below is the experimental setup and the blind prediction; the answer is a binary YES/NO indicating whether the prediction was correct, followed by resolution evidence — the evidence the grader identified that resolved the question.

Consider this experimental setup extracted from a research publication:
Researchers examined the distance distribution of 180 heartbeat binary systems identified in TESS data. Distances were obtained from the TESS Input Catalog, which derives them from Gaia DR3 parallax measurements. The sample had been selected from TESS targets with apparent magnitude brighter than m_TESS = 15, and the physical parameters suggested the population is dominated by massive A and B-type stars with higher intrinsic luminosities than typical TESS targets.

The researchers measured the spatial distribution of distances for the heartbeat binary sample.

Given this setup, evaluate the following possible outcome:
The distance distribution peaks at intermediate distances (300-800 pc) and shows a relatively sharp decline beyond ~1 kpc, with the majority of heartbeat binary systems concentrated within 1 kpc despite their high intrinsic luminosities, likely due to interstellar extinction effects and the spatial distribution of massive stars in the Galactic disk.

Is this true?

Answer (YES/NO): NO